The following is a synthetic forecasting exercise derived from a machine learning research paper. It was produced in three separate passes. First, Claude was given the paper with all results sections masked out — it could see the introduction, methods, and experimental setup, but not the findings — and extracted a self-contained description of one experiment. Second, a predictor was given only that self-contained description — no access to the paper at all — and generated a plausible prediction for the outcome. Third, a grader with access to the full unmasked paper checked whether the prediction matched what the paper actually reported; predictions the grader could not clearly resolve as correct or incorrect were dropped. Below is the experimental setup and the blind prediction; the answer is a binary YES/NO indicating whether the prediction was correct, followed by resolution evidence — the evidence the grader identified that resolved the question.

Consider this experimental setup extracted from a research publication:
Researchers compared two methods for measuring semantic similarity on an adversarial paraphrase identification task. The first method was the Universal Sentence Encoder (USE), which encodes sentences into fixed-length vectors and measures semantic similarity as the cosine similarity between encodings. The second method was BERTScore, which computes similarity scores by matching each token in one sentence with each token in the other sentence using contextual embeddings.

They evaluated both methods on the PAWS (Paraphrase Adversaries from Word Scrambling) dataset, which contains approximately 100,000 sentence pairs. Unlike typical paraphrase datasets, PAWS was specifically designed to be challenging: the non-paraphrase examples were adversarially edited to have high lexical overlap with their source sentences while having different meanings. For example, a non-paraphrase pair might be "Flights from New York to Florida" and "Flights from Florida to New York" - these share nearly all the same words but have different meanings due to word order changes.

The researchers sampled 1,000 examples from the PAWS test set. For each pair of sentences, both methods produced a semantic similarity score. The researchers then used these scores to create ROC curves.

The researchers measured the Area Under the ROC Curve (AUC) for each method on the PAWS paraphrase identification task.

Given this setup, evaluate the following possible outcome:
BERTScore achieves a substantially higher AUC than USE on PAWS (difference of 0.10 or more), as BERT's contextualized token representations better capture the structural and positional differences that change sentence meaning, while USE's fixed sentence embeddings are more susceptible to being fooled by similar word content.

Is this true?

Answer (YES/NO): NO